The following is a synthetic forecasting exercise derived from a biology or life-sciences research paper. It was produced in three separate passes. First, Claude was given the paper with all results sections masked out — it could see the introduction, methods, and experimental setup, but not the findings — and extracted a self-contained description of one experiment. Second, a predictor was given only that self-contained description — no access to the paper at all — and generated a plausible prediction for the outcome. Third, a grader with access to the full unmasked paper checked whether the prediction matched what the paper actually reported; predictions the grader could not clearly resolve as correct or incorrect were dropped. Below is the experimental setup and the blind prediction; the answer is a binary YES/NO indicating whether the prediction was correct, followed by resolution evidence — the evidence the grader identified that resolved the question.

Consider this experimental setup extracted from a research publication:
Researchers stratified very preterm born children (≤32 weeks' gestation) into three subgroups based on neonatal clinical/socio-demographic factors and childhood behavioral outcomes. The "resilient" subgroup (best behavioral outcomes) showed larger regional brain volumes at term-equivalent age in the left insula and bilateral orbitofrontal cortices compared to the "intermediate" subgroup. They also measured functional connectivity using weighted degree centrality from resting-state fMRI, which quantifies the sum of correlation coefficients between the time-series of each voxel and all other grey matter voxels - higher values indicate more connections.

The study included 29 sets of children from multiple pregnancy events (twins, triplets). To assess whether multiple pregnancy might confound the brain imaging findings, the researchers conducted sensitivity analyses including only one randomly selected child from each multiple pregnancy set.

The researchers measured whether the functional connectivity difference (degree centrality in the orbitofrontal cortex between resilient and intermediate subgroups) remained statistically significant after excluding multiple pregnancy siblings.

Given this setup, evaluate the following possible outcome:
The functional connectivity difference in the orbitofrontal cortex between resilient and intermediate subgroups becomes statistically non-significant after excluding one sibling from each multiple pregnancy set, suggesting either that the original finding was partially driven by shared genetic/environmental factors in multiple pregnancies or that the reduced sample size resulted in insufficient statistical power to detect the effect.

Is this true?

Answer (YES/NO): YES